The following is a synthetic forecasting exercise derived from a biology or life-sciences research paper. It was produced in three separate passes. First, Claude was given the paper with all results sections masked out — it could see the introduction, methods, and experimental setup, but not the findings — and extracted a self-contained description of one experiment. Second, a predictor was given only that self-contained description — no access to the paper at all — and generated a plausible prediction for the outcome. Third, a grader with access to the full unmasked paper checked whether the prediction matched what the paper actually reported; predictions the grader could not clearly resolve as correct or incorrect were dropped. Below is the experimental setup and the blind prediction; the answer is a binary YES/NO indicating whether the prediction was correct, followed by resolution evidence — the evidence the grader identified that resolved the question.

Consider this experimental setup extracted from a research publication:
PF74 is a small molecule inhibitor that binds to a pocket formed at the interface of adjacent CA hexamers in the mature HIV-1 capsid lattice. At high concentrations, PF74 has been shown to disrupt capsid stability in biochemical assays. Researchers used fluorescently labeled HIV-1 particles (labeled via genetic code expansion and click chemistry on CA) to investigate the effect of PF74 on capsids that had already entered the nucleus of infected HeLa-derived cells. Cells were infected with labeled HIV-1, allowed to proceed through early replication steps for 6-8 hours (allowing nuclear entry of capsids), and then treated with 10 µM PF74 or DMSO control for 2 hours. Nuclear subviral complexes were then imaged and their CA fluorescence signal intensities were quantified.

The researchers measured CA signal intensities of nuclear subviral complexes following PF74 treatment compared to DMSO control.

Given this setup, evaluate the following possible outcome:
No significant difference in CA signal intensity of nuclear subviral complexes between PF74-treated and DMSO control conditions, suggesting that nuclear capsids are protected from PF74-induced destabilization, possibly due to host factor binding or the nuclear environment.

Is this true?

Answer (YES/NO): YES